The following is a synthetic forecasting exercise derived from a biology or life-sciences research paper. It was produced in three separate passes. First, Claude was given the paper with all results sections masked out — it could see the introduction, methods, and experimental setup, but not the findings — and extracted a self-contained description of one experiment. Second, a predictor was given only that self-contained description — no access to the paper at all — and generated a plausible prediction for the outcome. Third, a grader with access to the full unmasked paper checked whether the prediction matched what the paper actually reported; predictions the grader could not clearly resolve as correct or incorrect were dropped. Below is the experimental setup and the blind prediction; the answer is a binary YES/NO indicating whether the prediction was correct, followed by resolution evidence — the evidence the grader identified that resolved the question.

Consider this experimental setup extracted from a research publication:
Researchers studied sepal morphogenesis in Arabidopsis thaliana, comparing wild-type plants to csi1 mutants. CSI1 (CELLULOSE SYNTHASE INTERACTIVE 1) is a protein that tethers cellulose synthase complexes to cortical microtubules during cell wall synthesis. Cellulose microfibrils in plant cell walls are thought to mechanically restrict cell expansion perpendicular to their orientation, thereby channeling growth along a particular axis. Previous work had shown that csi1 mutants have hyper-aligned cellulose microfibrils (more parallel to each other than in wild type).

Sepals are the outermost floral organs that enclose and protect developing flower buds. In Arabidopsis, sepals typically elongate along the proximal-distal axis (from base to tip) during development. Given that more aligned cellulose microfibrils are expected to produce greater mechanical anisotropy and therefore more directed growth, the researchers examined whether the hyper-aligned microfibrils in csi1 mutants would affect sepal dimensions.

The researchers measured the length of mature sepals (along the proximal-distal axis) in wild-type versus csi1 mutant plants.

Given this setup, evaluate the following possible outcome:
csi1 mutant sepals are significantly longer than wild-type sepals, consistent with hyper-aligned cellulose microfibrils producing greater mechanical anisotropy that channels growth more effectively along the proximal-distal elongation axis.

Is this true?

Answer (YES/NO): NO